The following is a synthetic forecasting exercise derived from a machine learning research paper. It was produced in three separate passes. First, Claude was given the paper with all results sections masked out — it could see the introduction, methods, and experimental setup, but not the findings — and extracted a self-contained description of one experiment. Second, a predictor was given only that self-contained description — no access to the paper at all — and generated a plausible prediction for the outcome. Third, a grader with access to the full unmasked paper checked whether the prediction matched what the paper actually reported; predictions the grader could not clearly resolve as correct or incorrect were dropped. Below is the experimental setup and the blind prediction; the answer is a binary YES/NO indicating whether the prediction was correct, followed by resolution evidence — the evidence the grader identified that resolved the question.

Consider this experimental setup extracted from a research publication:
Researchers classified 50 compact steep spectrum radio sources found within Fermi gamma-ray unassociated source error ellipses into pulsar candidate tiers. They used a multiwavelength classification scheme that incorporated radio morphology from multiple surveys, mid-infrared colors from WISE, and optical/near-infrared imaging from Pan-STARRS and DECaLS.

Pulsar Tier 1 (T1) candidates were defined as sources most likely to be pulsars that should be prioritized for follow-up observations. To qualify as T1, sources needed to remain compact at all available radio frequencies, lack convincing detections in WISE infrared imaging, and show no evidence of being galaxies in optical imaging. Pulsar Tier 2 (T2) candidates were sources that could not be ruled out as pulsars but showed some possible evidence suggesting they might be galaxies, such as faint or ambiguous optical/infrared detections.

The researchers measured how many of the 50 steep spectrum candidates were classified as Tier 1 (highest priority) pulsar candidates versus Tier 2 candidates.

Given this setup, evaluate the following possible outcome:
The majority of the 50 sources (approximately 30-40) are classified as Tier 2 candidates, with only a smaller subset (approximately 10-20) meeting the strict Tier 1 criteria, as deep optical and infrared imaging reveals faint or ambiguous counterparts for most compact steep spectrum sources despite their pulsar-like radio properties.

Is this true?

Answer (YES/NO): NO